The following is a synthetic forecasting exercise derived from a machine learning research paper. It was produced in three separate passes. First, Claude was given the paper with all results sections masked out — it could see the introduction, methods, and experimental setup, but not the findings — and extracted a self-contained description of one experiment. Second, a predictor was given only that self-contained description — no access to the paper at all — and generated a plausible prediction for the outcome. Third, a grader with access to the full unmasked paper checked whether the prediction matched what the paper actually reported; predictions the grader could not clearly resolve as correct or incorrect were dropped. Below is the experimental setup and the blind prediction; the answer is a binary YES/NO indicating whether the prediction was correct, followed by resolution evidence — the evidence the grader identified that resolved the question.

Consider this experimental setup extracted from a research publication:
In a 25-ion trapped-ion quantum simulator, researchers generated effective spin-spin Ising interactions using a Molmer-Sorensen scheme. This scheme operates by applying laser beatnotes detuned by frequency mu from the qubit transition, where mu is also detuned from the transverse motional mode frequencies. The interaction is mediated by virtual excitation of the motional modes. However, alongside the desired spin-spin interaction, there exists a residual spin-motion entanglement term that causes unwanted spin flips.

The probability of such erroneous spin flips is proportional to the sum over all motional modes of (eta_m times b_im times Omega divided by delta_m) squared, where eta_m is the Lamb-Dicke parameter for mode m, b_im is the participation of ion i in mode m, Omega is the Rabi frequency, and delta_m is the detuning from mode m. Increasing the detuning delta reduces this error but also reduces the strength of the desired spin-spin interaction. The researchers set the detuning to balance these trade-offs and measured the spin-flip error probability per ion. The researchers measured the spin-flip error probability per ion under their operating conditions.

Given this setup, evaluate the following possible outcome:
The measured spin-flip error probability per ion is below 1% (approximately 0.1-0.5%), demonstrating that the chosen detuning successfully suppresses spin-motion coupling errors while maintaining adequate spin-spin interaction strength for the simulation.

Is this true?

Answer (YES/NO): NO